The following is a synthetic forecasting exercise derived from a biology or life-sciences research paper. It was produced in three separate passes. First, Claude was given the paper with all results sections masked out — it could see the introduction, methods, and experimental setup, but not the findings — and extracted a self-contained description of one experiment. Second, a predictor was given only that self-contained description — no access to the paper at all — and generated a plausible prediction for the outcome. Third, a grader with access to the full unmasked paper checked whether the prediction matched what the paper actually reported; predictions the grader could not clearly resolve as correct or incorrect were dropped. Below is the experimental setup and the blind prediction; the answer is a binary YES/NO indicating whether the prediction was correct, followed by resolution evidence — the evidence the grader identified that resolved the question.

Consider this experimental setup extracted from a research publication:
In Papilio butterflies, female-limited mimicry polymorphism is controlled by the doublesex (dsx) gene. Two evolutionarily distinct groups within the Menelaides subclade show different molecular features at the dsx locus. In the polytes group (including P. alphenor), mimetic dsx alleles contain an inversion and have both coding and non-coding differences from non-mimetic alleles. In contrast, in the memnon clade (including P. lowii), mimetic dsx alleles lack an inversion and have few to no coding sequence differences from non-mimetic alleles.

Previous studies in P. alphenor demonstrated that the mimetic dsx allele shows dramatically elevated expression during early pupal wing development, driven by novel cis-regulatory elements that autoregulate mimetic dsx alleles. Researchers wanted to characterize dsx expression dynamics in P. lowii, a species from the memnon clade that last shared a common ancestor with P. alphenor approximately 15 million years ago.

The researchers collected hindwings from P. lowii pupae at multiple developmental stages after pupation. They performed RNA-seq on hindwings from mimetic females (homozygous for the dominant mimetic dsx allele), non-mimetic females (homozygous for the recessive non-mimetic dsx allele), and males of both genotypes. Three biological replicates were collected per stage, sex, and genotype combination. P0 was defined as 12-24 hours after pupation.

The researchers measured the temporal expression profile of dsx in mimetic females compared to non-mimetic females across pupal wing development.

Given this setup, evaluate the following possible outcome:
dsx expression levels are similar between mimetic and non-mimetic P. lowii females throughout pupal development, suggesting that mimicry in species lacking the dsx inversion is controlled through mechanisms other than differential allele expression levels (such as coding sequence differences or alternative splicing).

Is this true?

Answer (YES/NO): NO